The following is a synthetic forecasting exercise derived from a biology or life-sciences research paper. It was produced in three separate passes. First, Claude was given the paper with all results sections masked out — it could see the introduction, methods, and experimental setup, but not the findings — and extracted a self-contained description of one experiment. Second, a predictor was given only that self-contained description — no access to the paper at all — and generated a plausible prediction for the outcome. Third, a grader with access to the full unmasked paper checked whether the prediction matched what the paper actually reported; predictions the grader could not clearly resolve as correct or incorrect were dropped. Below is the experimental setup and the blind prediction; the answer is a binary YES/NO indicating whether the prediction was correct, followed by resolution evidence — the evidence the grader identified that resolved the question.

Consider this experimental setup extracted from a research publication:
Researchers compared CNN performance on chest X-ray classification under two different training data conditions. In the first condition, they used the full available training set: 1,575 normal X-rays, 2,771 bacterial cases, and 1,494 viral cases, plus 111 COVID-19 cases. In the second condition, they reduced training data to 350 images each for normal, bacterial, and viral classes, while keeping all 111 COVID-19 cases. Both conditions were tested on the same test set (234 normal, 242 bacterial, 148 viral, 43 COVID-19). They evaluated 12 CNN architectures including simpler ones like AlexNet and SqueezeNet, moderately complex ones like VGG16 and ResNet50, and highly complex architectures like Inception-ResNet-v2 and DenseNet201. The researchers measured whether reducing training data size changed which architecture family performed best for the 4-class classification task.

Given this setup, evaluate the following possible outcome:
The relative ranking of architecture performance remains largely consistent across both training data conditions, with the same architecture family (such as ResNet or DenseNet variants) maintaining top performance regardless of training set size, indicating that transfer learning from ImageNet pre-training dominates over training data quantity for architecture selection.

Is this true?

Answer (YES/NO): YES